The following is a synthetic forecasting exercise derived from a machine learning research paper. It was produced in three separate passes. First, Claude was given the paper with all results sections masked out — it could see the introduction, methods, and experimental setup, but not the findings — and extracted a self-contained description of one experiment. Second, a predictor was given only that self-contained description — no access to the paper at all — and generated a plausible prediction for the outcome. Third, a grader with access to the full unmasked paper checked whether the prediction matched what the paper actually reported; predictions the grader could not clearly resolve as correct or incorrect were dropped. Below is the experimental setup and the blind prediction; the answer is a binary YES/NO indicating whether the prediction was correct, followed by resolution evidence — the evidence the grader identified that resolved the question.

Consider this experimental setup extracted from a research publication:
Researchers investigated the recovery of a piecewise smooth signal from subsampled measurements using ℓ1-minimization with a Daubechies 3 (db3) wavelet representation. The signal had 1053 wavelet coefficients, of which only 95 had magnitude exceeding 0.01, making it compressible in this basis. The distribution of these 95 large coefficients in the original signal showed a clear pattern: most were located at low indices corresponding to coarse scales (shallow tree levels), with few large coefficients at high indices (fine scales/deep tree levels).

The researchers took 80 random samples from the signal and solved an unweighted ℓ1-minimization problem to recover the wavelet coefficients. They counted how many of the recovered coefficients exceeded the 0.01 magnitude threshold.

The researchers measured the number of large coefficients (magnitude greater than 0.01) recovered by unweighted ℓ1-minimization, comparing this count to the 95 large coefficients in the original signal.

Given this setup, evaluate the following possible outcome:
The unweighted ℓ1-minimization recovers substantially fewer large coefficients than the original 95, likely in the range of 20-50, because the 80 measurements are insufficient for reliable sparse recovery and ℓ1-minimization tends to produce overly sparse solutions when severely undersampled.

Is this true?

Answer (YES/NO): NO